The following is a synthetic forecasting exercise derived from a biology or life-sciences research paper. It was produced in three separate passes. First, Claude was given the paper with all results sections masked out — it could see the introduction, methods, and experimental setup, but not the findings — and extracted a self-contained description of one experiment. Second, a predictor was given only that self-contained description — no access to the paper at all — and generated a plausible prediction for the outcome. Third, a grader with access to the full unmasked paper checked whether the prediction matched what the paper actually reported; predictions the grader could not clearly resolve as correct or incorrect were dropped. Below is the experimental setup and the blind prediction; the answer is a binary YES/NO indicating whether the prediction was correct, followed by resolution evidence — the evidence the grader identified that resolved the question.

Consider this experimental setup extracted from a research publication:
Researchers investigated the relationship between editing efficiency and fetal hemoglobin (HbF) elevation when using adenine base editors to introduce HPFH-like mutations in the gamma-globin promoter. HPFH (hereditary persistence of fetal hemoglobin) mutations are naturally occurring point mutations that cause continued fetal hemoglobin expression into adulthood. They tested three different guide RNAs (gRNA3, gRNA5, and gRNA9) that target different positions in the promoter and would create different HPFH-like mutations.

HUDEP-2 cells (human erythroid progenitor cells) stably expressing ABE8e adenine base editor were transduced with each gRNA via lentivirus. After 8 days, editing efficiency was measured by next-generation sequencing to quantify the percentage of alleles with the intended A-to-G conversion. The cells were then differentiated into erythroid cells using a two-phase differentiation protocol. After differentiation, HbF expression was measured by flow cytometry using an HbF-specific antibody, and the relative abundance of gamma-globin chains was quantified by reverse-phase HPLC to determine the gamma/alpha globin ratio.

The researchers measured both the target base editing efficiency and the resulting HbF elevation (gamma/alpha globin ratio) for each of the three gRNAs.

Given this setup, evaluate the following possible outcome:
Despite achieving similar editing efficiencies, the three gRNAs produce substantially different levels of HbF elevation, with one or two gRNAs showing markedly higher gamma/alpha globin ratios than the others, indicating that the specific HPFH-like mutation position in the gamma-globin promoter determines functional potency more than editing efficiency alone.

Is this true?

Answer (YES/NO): YES